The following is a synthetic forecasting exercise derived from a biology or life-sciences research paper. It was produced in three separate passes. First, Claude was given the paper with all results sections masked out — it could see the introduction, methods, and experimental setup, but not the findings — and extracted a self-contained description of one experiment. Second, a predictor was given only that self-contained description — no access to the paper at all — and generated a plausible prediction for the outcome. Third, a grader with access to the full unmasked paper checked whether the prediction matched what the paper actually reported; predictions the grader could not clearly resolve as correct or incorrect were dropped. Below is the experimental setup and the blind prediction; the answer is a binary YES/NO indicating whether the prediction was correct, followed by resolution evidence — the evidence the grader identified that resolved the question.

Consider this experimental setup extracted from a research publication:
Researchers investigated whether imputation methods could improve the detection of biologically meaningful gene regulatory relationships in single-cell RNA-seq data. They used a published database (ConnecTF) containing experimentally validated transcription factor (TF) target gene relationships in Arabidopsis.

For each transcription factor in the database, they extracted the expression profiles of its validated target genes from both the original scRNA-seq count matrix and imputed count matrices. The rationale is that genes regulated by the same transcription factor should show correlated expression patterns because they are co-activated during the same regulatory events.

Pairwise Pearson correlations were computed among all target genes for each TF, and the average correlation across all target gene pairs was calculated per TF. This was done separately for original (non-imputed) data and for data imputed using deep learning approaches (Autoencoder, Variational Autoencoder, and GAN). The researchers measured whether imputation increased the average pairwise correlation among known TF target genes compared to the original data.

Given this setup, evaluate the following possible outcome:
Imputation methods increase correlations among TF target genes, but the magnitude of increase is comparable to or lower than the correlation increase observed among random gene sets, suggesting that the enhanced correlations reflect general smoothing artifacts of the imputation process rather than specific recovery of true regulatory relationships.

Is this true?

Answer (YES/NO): NO